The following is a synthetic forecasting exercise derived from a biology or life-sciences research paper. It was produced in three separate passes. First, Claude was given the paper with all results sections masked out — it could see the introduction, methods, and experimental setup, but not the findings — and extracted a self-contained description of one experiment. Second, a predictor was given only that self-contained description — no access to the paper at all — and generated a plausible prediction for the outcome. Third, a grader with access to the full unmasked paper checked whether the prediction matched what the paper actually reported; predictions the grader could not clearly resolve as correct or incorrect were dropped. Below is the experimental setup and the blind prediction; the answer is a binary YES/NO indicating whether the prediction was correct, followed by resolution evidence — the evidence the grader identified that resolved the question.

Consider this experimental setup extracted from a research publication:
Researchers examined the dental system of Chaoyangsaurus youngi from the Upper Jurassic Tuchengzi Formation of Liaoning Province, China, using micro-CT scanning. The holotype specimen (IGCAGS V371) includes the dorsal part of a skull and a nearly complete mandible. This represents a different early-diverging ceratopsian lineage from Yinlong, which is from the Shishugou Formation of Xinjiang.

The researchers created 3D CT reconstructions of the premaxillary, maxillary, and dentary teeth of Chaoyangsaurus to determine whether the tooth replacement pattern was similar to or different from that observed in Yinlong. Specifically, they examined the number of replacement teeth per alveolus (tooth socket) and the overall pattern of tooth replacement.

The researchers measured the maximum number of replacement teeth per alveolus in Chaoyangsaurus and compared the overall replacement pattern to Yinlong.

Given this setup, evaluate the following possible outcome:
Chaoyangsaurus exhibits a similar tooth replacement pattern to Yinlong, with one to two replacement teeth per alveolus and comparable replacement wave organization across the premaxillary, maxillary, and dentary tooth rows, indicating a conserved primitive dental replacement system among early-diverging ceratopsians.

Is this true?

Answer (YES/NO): NO